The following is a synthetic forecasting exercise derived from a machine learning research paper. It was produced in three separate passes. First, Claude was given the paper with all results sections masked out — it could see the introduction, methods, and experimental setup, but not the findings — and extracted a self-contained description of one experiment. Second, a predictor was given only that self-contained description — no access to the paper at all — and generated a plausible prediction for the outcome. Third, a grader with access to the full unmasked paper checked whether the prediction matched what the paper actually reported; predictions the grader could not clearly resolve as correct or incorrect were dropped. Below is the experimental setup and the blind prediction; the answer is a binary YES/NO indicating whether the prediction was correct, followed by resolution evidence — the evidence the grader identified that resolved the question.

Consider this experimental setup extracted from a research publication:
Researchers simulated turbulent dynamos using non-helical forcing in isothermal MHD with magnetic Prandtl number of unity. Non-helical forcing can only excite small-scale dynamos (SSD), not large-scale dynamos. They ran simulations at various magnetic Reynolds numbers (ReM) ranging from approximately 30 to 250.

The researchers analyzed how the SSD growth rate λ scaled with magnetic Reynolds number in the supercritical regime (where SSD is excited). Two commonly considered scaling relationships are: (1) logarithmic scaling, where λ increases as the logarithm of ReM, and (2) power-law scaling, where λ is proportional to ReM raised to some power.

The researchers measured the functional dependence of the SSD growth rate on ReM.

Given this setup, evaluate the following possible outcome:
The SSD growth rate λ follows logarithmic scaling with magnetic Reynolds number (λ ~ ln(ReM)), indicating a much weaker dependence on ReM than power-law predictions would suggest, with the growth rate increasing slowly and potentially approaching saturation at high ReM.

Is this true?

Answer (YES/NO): YES